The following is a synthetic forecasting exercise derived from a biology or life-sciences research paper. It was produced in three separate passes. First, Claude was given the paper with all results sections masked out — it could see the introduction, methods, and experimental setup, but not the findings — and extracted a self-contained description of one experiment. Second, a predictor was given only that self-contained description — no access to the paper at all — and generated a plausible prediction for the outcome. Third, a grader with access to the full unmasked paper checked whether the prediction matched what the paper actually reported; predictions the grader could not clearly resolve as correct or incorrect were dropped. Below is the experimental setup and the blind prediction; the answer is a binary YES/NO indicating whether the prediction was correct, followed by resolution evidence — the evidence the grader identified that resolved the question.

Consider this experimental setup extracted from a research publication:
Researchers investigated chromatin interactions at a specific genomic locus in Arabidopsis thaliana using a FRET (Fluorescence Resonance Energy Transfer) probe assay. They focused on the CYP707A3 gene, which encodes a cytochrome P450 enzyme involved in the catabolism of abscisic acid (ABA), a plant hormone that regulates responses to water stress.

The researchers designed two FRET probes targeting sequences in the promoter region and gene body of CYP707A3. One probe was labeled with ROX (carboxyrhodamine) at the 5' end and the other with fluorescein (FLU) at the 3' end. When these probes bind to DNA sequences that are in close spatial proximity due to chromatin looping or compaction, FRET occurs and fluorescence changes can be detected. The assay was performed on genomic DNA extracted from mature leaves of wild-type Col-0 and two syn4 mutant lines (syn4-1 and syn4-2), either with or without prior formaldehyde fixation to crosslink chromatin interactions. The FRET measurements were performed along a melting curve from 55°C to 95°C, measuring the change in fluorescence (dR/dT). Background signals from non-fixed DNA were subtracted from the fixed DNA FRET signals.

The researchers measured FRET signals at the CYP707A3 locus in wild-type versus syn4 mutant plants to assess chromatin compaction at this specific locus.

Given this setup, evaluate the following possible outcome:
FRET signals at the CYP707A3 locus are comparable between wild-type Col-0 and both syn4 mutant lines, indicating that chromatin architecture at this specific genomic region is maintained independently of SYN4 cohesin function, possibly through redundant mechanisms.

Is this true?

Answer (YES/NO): NO